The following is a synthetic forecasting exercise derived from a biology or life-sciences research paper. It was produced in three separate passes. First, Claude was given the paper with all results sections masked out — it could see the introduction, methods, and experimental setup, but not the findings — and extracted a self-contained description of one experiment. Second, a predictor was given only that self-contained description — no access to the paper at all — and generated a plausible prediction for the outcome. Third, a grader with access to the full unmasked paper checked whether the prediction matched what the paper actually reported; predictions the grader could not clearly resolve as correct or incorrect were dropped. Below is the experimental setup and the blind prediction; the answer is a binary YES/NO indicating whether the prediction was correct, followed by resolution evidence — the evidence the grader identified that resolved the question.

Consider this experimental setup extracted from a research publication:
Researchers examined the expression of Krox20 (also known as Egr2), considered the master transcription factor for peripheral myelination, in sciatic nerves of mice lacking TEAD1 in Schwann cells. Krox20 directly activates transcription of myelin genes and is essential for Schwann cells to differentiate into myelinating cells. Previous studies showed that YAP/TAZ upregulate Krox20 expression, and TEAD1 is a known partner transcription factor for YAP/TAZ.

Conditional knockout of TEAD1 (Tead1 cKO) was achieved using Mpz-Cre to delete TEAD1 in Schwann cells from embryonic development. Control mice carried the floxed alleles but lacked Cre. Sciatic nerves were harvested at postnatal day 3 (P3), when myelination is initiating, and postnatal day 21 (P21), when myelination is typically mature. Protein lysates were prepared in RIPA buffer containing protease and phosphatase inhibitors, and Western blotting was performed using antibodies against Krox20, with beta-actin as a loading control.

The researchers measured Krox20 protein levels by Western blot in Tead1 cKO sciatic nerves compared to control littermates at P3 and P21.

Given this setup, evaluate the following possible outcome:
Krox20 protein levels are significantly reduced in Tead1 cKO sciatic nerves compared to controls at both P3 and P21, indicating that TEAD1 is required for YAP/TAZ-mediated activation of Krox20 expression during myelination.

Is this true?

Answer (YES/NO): NO